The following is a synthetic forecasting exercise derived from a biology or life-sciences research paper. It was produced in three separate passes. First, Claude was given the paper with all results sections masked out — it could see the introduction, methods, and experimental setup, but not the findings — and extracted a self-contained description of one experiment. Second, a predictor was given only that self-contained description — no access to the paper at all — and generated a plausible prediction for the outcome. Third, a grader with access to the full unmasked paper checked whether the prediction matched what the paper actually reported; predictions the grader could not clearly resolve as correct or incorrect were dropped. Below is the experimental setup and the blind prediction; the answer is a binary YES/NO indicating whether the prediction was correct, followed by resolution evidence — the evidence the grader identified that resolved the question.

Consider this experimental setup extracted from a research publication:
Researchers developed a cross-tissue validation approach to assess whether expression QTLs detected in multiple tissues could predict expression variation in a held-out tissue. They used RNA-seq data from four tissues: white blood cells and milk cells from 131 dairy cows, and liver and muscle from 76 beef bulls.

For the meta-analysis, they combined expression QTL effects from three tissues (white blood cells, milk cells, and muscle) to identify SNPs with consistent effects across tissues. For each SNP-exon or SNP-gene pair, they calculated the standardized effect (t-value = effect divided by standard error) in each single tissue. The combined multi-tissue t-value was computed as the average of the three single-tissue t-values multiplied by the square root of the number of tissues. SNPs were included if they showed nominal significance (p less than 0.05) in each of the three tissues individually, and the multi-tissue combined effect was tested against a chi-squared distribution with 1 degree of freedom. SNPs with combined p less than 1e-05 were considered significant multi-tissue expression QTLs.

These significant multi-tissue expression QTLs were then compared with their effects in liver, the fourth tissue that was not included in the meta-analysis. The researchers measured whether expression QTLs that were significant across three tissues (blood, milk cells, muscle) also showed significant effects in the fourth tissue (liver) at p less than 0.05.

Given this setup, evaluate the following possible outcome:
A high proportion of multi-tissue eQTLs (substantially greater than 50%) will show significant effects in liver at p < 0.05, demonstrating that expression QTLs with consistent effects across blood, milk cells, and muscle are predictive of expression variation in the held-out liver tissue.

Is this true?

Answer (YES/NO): YES